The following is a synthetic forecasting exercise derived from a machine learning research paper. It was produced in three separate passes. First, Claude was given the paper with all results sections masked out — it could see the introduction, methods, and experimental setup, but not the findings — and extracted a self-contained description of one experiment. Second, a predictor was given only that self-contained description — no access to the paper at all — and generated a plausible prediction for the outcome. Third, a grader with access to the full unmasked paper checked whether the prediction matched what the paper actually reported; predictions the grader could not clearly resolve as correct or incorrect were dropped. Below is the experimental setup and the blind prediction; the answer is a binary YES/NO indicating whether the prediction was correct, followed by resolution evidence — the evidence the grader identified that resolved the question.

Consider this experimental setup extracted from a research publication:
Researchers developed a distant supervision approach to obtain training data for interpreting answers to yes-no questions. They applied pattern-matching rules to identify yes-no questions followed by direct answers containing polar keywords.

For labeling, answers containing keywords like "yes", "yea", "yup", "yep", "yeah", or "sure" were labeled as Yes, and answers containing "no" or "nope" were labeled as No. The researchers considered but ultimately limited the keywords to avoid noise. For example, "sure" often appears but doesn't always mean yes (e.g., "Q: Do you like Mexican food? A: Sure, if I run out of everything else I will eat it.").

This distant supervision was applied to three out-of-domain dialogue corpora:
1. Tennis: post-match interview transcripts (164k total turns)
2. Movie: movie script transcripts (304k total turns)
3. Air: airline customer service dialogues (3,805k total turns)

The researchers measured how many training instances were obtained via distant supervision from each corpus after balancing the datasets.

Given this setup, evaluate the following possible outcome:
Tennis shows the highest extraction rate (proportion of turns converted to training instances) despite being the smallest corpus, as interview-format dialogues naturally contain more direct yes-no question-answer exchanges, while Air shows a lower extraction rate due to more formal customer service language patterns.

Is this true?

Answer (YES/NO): YES